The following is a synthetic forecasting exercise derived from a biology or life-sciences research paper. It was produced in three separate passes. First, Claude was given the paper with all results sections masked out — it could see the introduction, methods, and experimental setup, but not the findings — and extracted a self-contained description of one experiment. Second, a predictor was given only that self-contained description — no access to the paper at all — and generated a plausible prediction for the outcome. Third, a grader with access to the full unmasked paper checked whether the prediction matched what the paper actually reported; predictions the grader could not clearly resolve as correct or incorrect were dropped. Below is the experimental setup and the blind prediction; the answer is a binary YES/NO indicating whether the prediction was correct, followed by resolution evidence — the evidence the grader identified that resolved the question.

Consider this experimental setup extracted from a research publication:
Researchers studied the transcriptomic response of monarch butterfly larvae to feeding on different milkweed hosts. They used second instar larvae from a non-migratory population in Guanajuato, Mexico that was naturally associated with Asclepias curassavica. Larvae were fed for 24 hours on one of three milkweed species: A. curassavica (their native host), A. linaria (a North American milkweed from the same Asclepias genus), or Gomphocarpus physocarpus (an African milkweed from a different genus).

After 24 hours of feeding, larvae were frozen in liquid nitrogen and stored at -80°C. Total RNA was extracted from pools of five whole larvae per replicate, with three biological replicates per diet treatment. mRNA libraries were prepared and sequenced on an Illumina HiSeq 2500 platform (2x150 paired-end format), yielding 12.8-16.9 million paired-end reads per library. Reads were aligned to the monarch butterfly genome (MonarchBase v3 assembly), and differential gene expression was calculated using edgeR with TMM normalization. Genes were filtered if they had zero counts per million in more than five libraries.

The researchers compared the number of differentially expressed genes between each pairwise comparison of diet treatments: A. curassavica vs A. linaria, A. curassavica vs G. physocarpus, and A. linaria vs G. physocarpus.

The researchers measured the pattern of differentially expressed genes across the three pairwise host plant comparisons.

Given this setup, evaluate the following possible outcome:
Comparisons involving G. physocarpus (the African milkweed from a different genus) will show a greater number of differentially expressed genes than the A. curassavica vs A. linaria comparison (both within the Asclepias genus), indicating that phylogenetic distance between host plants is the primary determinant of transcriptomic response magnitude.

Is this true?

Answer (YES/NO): YES